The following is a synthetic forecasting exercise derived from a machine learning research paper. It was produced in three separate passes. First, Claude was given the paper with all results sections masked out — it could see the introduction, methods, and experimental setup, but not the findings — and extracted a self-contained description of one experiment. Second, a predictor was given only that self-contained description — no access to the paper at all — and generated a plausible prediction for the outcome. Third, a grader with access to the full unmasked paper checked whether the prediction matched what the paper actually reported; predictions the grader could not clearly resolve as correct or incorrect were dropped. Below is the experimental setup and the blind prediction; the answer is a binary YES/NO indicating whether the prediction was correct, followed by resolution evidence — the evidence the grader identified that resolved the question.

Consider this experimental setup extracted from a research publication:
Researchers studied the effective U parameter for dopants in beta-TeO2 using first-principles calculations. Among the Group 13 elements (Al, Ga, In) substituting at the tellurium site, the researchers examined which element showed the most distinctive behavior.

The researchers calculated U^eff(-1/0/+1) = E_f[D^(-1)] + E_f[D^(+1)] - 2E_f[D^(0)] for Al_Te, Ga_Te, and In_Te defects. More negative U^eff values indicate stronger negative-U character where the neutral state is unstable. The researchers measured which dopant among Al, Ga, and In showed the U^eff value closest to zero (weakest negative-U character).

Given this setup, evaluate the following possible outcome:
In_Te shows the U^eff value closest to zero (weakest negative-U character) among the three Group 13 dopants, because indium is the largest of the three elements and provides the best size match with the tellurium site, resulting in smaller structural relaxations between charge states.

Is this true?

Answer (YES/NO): NO